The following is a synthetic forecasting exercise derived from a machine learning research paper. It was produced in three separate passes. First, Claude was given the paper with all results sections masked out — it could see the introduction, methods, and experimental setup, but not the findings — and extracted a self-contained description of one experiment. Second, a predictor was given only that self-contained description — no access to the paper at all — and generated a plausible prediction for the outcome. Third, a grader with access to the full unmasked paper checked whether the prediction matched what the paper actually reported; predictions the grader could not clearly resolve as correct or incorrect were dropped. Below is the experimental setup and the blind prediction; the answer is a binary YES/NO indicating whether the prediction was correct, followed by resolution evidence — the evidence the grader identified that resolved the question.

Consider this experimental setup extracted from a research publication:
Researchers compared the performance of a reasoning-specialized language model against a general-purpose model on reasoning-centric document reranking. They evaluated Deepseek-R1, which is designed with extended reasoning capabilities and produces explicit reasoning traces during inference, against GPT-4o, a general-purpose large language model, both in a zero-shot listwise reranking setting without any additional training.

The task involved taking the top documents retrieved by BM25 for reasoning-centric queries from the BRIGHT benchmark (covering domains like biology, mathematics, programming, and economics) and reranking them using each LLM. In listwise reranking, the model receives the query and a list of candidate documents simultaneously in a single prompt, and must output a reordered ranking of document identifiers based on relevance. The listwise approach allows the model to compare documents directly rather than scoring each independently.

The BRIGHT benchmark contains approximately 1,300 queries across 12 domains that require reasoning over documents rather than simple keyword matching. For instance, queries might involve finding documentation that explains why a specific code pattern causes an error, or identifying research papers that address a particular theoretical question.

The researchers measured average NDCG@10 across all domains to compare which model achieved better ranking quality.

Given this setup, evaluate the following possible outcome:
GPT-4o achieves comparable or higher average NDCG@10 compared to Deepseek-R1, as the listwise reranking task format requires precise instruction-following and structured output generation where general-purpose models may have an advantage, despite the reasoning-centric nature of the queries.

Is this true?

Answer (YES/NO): NO